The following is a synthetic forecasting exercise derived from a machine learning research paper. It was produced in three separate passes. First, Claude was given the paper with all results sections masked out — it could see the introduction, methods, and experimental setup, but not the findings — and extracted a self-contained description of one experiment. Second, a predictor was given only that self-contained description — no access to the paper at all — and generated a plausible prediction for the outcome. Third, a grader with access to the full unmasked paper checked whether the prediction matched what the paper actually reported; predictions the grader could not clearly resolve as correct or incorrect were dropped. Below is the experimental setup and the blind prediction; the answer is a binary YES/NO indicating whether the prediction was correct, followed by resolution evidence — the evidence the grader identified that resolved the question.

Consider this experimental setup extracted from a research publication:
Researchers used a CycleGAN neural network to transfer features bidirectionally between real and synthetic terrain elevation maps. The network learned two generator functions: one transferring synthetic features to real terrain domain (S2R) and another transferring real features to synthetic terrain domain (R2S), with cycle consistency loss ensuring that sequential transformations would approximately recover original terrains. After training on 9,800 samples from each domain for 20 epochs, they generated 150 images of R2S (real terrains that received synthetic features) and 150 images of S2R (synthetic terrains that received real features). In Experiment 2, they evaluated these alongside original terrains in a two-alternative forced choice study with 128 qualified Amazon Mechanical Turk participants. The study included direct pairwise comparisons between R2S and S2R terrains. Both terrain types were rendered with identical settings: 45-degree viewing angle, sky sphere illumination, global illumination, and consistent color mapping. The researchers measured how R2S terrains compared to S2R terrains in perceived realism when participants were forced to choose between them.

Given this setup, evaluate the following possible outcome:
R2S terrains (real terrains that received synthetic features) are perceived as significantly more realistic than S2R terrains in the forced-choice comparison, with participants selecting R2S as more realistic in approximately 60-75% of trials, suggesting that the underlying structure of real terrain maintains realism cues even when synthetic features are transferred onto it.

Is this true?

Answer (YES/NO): NO